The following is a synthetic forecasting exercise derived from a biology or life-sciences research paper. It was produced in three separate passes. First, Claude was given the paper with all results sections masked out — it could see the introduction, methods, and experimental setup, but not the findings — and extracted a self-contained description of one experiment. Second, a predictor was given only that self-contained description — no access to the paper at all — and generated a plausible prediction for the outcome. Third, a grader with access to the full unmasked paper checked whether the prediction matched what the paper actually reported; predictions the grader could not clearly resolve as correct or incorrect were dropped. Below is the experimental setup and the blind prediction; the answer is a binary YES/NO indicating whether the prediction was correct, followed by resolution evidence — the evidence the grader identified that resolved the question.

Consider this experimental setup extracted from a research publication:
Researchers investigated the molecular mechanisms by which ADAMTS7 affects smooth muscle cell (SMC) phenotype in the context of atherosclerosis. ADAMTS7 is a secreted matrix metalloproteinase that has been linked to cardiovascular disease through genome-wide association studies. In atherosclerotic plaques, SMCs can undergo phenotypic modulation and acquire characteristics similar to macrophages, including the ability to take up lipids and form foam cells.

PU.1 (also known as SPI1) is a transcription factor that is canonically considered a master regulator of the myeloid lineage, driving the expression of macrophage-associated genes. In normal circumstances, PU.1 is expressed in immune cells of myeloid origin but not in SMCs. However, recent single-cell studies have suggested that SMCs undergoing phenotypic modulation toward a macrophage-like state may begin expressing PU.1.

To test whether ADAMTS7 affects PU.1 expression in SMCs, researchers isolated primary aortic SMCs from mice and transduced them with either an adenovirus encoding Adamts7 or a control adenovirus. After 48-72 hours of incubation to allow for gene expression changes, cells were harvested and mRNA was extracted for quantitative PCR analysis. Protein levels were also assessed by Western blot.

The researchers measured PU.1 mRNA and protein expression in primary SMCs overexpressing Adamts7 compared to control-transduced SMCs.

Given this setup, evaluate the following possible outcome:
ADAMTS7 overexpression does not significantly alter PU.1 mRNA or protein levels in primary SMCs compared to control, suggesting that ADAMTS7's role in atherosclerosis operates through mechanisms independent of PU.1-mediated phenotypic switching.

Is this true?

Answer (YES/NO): NO